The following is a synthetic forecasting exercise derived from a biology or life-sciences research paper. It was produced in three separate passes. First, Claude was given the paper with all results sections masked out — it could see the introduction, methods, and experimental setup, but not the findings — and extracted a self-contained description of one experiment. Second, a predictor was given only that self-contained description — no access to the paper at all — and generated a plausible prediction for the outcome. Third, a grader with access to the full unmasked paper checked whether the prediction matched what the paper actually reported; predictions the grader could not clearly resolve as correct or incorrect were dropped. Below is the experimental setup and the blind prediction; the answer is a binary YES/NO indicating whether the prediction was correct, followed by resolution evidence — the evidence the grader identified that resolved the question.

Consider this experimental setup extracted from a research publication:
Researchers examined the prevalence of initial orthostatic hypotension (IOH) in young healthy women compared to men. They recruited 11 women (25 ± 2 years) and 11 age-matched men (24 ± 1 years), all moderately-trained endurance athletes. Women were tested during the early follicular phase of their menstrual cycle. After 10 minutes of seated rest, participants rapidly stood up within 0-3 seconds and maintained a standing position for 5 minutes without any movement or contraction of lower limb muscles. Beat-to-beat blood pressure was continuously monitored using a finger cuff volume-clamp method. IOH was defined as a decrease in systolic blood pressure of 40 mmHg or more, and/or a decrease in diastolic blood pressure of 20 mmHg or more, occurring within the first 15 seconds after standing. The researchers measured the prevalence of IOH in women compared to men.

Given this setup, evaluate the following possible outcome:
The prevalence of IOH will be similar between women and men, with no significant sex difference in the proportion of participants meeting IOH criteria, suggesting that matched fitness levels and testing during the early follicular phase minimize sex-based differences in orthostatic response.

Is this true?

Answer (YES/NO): YES